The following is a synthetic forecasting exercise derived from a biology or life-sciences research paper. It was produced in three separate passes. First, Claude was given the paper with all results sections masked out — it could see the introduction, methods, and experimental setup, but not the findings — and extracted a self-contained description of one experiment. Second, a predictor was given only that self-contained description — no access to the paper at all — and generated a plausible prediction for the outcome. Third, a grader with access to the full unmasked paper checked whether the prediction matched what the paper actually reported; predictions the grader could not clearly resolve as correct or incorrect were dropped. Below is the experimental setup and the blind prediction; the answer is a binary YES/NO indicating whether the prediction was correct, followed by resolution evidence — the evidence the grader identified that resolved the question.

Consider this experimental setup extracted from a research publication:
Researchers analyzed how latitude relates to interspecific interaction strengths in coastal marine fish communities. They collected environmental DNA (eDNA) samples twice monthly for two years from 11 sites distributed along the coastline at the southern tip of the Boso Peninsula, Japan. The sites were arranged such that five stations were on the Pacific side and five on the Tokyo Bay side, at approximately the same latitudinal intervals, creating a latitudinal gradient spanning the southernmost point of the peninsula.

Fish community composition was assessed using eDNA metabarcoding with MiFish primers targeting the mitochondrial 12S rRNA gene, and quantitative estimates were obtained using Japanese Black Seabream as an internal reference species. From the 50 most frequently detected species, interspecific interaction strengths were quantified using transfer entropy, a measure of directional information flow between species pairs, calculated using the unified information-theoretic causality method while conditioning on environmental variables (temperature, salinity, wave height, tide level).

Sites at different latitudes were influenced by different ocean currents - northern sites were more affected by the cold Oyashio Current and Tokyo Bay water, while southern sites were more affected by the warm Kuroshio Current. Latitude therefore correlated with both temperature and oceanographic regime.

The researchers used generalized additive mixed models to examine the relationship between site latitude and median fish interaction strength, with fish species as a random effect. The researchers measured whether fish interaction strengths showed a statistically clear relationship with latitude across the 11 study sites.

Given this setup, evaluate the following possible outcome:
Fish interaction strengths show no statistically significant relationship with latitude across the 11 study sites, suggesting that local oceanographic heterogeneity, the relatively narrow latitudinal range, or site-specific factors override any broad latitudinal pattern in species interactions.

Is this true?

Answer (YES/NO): NO